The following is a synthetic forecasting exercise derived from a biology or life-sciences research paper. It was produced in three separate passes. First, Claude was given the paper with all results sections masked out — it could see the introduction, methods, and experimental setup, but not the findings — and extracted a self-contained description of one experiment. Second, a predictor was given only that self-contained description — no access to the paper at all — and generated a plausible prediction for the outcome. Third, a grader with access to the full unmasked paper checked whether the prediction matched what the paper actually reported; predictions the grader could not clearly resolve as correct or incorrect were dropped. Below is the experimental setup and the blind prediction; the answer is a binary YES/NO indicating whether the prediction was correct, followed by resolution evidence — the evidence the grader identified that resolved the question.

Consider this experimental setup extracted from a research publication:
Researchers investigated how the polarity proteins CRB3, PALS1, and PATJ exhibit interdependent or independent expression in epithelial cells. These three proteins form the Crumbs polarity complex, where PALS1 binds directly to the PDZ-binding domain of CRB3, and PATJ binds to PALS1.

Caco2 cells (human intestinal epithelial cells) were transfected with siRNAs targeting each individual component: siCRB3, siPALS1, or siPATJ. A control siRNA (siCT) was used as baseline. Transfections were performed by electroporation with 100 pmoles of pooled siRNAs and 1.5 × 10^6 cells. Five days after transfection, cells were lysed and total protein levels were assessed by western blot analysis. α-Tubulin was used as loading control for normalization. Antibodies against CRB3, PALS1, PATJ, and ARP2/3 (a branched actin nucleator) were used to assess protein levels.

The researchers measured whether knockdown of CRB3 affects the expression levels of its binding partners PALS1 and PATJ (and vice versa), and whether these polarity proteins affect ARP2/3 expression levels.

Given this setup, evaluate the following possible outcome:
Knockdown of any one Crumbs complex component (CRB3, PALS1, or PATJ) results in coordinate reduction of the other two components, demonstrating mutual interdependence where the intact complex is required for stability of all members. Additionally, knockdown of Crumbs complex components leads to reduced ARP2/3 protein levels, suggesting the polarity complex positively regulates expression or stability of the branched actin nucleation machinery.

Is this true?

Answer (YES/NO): NO